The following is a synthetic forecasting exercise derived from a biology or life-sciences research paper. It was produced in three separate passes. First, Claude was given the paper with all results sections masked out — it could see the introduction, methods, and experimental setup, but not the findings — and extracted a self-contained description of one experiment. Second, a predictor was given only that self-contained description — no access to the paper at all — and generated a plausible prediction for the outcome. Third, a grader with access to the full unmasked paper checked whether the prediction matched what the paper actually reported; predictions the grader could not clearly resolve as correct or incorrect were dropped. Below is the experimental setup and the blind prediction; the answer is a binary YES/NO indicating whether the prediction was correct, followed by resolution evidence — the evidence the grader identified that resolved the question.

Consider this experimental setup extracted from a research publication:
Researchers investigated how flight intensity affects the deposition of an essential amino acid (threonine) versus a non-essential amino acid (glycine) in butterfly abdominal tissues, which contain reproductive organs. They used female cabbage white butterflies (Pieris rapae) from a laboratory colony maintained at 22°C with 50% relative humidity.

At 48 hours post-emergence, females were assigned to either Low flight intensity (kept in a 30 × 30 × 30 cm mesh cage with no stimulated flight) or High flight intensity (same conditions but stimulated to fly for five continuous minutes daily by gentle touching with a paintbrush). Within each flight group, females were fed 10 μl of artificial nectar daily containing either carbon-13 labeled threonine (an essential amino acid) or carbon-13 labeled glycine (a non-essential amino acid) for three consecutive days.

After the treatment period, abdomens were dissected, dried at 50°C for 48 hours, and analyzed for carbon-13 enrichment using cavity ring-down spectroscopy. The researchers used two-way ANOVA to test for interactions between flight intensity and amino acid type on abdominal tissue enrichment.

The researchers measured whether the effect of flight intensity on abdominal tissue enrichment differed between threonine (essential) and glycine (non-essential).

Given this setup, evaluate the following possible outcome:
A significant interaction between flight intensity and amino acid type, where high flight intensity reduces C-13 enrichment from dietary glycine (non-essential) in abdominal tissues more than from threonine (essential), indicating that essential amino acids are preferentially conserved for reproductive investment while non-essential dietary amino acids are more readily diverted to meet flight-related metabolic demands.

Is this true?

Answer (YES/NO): YES